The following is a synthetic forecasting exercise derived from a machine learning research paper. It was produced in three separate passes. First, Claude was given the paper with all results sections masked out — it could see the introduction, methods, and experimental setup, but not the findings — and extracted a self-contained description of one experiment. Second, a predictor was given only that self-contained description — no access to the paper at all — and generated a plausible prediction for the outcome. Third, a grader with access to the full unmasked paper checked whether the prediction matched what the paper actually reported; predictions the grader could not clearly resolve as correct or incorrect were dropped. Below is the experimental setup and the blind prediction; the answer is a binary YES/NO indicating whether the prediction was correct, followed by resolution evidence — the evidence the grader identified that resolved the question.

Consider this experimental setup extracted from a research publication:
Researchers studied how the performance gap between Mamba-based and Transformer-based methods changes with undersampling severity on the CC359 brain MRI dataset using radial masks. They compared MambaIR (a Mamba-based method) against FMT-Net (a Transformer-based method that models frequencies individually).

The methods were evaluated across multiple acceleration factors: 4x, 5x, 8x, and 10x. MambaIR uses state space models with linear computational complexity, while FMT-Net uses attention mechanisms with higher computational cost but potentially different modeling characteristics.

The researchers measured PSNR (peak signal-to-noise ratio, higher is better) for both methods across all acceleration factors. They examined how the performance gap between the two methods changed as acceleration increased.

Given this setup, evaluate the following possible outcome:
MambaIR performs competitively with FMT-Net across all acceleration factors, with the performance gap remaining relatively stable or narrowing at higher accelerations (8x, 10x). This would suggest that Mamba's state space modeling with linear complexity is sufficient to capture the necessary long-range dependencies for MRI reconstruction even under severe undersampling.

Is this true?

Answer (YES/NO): NO